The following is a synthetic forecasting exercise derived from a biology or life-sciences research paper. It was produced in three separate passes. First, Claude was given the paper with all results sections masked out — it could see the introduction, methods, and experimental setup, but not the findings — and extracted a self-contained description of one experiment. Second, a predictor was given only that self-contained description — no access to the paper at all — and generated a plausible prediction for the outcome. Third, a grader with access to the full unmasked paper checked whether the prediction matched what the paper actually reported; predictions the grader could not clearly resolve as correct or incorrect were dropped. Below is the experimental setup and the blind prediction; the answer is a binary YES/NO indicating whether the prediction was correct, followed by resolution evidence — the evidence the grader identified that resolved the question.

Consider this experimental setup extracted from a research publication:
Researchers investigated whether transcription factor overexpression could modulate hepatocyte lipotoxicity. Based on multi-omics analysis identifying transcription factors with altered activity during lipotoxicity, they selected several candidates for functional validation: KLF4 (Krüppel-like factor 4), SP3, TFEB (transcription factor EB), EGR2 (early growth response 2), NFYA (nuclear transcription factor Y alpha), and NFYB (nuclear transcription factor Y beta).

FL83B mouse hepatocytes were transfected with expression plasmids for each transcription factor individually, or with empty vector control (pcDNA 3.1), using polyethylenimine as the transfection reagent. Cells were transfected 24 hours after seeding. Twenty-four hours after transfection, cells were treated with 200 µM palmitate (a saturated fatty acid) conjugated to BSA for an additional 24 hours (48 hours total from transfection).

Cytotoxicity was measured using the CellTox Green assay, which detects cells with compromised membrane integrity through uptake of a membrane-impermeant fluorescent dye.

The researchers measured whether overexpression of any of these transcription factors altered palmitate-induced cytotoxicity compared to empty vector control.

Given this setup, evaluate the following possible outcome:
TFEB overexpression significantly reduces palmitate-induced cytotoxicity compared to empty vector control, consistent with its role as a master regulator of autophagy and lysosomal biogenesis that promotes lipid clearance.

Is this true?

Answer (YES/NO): NO